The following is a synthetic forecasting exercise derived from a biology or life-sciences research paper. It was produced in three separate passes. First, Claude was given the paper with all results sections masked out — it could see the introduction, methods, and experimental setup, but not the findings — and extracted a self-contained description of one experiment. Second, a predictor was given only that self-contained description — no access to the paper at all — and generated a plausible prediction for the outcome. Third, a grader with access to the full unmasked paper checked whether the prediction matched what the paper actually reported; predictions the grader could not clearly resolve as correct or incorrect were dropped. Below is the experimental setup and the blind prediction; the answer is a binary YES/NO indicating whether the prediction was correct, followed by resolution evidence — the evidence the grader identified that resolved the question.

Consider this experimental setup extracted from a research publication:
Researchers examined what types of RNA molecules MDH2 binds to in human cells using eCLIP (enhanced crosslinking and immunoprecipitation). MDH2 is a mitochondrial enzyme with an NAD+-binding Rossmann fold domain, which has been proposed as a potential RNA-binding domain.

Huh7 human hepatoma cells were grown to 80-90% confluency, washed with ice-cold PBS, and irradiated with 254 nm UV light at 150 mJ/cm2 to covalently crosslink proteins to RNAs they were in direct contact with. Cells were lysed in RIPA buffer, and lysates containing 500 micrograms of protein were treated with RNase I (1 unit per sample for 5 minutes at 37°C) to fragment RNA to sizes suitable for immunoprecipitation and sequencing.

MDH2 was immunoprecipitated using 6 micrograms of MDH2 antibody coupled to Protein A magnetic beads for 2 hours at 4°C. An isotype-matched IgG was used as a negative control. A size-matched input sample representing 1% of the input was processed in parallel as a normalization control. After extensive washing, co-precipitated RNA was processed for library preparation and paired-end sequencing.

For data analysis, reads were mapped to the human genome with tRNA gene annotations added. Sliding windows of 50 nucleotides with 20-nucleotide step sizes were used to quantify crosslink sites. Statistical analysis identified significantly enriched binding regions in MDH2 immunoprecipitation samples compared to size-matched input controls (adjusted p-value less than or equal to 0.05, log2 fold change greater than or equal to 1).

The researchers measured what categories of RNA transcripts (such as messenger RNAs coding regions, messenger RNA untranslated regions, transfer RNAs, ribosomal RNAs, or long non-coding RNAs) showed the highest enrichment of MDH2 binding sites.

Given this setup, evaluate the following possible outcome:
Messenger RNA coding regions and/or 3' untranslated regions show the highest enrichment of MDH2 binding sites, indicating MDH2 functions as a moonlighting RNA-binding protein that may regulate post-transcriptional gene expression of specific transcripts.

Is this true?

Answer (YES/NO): NO